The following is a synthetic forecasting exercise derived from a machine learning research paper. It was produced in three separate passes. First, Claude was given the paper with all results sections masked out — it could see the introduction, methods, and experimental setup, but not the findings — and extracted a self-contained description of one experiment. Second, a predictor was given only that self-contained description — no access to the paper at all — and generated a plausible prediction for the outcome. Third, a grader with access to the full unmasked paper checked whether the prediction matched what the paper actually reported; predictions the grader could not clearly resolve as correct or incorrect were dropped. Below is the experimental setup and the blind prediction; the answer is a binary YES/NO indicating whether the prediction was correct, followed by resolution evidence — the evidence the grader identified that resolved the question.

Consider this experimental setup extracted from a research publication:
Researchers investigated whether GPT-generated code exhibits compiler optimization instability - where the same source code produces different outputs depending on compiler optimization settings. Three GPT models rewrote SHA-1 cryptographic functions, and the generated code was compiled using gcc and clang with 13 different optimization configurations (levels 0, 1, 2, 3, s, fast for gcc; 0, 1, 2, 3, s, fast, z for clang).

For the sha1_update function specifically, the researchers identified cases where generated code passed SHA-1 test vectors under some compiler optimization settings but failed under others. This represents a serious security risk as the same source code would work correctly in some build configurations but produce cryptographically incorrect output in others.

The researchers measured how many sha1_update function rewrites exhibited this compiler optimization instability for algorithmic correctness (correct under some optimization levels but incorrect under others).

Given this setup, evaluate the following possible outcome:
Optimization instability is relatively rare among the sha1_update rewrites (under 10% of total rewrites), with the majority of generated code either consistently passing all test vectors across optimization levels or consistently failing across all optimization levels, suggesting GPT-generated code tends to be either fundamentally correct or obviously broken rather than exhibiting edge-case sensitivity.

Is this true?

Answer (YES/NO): NO